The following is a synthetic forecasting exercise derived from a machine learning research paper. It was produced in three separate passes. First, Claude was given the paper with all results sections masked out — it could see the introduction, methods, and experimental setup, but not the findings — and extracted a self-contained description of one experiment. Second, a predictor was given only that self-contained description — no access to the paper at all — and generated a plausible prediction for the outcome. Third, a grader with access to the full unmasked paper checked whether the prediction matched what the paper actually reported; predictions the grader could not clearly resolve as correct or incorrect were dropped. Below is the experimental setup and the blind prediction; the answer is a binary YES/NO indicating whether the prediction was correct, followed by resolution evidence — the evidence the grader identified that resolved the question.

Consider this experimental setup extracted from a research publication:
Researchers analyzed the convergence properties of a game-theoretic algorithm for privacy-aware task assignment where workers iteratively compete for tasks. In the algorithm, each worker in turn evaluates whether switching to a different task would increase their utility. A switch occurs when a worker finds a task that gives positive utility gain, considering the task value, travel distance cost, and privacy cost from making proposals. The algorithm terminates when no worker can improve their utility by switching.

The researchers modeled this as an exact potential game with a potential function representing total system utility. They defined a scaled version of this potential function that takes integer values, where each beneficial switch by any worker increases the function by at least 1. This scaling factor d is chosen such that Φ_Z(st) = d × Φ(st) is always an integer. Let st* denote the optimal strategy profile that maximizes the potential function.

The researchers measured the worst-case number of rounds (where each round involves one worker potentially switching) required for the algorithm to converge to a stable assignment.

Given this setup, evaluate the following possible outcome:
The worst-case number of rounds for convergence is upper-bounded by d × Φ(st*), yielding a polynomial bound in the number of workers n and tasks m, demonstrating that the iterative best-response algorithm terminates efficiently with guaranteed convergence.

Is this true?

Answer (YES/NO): NO